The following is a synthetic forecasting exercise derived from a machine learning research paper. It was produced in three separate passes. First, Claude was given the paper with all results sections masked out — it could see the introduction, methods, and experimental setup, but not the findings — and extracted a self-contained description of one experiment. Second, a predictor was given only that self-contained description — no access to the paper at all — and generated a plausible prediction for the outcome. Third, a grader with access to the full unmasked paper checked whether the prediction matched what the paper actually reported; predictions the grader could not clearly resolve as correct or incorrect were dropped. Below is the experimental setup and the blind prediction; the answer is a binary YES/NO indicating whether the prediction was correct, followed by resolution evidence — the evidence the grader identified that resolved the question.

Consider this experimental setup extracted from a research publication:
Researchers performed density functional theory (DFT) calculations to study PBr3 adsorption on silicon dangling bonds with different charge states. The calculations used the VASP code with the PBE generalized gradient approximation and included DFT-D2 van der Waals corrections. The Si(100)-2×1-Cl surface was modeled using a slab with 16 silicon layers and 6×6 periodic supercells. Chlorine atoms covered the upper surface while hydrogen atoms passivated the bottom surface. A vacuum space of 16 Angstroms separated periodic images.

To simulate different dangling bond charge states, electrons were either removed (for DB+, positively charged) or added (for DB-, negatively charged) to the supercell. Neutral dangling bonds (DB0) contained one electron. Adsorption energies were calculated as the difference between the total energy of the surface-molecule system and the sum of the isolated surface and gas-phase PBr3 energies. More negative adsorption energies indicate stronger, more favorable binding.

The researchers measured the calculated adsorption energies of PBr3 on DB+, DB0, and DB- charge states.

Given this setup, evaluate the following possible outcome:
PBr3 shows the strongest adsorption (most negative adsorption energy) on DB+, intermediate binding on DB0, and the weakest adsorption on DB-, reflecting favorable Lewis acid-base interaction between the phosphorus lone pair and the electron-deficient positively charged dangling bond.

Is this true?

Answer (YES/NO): NO